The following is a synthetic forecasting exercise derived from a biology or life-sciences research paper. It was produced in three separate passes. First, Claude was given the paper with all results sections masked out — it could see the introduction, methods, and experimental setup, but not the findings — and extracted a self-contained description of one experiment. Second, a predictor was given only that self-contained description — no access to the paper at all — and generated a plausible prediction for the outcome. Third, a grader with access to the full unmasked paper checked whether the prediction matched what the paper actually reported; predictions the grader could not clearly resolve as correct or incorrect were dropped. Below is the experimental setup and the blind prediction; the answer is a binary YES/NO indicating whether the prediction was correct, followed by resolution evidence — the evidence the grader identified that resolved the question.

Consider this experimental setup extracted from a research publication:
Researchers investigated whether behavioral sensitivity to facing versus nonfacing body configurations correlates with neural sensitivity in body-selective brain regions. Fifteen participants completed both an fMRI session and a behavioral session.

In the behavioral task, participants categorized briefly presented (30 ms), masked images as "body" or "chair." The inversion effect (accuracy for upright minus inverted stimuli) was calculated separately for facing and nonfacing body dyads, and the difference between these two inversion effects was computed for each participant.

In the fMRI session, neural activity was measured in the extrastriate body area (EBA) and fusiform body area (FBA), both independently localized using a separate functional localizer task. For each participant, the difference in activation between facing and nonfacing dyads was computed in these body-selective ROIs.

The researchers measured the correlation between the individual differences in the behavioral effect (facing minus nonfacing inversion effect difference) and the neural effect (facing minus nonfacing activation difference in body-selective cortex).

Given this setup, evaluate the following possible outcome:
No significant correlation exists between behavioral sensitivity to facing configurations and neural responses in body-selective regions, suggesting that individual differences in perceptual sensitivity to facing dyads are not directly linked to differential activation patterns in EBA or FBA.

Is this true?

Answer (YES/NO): YES